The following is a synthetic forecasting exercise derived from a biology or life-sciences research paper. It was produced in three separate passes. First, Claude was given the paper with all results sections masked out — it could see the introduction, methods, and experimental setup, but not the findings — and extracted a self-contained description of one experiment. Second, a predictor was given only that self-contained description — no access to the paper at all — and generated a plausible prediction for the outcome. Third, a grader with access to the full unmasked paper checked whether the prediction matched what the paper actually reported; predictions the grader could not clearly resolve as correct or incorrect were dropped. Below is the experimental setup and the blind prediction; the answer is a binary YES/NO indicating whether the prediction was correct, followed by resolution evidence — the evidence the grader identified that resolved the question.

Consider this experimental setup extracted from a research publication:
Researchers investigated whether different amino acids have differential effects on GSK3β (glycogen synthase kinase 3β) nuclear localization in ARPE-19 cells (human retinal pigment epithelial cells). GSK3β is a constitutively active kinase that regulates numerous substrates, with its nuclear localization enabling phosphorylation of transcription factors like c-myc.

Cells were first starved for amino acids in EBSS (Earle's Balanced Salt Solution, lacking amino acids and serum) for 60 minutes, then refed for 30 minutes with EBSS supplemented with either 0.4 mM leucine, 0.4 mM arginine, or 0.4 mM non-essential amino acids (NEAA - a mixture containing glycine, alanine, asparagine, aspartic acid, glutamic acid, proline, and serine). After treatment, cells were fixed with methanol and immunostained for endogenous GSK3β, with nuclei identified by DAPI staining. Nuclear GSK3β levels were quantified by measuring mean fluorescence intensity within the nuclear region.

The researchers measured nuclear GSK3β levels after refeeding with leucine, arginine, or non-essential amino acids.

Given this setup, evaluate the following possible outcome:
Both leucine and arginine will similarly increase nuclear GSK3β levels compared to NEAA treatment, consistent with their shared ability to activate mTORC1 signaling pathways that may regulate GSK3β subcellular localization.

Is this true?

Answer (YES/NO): NO